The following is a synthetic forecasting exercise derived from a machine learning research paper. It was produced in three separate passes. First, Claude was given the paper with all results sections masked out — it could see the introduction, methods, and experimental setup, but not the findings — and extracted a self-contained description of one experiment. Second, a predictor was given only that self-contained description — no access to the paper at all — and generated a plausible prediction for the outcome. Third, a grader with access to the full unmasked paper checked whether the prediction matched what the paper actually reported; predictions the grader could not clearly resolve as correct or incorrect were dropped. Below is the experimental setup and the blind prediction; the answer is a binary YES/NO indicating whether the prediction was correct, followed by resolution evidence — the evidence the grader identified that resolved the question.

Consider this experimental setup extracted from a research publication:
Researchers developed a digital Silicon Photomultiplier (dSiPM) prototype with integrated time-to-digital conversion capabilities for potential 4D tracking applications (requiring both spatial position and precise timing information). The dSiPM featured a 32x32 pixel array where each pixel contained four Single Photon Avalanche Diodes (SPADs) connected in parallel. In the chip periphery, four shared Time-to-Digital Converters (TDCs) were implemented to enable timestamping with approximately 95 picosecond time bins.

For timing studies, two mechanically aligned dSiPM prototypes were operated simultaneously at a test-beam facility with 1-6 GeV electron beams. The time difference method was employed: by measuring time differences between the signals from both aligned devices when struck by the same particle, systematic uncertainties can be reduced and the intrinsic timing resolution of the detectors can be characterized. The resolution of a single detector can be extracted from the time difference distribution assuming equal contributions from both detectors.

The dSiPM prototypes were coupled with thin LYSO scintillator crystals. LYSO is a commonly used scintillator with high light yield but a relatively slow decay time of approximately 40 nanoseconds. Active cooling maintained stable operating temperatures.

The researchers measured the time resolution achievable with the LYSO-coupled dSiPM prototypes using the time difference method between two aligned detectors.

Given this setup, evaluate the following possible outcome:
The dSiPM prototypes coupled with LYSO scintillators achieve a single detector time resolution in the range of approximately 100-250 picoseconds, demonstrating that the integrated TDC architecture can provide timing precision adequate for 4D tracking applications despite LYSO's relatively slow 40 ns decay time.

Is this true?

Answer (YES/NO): NO